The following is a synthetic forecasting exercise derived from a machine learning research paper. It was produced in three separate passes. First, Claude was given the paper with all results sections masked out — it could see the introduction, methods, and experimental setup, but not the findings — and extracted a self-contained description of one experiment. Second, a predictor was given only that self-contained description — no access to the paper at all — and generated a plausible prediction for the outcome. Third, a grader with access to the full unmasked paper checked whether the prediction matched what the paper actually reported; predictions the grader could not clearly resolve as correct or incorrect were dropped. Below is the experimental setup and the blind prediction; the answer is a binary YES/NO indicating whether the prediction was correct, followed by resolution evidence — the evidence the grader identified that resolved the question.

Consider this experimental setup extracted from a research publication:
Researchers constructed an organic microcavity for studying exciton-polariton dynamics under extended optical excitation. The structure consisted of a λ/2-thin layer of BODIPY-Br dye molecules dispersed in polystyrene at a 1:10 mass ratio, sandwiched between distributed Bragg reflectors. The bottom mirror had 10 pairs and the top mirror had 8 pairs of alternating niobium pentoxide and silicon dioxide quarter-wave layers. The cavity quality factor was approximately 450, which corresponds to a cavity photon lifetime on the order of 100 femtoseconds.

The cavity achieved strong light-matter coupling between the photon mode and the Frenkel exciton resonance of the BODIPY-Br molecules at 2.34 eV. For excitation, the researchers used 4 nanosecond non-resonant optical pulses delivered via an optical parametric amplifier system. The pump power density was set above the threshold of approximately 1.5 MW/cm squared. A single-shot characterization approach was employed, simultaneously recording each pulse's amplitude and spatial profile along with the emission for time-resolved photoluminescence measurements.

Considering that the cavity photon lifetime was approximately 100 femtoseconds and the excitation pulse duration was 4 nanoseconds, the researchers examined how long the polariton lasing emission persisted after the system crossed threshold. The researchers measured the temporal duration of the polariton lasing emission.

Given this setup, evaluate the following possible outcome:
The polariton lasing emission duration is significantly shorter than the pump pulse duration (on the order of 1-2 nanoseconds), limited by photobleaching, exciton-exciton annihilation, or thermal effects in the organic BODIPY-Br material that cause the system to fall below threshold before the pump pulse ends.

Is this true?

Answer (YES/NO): YES